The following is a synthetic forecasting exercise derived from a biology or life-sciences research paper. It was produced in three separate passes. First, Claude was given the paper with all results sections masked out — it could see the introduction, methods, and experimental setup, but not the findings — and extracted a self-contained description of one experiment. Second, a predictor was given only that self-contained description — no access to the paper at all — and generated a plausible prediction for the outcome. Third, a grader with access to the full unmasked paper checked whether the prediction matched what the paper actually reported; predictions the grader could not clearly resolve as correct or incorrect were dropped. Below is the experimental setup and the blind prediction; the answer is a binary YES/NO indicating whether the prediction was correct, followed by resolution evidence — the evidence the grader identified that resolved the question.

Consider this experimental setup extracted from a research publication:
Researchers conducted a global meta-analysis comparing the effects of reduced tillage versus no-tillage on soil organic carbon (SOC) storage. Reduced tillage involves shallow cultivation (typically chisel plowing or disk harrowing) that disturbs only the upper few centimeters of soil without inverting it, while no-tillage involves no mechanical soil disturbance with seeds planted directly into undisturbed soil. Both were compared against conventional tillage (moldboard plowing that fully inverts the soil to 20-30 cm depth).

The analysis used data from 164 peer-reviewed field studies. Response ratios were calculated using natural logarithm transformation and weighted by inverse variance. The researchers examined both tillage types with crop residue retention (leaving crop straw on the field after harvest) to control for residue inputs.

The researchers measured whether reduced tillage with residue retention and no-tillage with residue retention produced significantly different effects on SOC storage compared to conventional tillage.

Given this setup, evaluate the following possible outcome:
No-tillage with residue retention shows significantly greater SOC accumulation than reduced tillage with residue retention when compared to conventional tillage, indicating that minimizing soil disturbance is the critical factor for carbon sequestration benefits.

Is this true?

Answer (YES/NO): NO